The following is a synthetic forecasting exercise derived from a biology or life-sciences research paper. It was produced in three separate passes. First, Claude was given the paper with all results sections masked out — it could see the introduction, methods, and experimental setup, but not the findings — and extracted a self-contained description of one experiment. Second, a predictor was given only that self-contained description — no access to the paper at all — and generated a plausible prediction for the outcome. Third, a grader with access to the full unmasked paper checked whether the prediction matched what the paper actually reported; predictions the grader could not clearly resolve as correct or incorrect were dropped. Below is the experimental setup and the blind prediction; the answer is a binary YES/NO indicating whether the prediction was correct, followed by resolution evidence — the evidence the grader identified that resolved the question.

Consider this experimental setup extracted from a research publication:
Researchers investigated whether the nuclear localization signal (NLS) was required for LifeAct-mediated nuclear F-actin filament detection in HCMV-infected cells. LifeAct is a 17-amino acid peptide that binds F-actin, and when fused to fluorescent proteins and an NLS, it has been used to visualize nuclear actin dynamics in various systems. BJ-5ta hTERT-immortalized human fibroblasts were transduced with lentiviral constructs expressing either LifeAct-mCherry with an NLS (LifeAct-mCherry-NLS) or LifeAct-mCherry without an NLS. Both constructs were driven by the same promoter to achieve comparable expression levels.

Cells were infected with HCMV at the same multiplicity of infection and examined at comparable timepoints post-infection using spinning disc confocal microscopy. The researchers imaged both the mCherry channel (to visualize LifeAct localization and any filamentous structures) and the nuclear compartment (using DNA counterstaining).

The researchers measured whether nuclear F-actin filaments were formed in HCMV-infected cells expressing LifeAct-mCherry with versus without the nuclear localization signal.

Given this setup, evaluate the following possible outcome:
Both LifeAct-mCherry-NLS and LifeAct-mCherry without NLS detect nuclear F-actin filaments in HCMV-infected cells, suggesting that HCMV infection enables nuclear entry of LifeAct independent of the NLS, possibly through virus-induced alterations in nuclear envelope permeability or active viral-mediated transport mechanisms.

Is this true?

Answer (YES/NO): NO